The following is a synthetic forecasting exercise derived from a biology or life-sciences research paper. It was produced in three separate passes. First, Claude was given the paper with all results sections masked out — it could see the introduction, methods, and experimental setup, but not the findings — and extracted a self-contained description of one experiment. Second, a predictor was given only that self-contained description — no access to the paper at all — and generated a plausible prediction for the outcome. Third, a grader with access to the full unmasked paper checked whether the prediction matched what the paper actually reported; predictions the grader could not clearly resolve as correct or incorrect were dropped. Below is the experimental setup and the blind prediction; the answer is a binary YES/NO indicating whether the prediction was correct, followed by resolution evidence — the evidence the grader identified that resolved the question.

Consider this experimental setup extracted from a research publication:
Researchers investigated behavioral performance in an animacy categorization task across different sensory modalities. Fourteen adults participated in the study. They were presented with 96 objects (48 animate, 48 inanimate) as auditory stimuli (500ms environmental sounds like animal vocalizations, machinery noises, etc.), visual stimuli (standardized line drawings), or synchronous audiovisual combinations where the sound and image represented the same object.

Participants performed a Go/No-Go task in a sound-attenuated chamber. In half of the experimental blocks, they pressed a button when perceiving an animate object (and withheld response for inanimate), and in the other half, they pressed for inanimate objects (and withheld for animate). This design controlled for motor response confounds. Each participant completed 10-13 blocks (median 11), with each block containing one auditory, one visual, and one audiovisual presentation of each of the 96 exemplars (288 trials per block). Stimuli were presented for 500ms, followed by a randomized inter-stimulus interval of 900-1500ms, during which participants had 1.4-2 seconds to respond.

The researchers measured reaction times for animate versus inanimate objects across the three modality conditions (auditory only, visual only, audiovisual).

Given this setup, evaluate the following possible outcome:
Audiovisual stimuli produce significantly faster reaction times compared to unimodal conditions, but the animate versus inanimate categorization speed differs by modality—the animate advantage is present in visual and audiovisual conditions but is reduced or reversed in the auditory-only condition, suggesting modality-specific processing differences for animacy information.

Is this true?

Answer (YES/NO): NO